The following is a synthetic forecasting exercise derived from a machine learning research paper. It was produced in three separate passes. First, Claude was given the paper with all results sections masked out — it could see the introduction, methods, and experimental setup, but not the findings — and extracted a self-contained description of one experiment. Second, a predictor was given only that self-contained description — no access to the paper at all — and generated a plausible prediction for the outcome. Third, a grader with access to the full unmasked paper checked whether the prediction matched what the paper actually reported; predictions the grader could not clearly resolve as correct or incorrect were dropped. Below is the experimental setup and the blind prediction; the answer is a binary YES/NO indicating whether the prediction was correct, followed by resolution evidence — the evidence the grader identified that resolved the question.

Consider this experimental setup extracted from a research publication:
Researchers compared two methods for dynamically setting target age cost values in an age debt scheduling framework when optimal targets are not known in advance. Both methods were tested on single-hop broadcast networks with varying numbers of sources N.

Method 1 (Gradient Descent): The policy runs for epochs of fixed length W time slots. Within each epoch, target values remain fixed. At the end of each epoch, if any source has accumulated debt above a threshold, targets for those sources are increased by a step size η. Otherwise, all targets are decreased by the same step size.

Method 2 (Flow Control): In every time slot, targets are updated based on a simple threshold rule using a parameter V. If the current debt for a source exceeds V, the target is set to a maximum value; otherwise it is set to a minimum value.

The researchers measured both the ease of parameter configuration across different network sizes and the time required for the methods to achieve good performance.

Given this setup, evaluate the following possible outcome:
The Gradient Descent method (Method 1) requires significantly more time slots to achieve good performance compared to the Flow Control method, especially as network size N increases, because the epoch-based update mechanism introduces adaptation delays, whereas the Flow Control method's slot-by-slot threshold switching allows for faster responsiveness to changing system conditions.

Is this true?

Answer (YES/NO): NO